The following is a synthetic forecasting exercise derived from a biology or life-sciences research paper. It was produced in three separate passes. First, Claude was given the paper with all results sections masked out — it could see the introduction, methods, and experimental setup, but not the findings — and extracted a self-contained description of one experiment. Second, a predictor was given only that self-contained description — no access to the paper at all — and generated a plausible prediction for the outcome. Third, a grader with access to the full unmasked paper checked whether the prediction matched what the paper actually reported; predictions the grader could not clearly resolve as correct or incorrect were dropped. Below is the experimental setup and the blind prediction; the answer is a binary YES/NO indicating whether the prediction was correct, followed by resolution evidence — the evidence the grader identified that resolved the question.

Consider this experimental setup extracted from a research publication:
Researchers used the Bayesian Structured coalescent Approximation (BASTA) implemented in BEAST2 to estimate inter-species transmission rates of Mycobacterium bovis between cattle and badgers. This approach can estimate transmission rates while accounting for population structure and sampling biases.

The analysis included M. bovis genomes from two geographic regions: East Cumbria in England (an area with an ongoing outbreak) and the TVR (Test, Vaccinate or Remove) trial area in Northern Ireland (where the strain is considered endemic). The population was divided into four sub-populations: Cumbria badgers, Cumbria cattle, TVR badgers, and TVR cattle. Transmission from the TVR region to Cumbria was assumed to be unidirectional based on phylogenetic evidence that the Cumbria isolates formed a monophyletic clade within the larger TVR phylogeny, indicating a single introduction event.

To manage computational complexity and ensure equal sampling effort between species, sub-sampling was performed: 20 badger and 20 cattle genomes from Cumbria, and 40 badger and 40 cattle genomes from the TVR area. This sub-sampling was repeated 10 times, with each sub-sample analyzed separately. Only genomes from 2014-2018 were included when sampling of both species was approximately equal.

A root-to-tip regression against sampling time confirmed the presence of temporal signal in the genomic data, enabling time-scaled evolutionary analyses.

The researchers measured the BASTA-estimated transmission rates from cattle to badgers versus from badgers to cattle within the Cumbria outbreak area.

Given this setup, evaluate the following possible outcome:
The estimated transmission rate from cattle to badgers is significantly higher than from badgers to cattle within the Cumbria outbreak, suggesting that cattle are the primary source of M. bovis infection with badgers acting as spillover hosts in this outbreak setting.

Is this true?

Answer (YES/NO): YES